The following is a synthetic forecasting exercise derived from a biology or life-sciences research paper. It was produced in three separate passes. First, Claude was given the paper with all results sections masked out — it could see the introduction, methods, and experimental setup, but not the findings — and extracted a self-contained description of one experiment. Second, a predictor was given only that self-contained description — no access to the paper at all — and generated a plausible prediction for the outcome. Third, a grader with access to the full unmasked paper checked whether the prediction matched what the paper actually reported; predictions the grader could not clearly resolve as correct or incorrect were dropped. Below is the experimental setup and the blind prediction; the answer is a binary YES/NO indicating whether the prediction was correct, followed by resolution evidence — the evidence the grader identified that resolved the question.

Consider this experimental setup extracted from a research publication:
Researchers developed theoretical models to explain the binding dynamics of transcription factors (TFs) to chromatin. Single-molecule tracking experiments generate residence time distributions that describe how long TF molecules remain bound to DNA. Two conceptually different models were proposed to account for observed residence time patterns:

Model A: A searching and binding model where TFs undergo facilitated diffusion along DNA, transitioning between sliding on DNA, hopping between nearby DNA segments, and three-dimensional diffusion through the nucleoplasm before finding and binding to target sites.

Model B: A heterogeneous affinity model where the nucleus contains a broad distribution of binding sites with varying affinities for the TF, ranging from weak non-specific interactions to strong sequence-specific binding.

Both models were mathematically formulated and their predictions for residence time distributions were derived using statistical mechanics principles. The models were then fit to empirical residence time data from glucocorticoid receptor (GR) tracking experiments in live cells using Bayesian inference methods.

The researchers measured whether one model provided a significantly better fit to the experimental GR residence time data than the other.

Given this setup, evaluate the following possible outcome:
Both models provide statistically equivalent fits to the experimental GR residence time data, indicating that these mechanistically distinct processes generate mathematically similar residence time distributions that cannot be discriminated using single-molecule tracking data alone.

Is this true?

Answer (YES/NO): YES